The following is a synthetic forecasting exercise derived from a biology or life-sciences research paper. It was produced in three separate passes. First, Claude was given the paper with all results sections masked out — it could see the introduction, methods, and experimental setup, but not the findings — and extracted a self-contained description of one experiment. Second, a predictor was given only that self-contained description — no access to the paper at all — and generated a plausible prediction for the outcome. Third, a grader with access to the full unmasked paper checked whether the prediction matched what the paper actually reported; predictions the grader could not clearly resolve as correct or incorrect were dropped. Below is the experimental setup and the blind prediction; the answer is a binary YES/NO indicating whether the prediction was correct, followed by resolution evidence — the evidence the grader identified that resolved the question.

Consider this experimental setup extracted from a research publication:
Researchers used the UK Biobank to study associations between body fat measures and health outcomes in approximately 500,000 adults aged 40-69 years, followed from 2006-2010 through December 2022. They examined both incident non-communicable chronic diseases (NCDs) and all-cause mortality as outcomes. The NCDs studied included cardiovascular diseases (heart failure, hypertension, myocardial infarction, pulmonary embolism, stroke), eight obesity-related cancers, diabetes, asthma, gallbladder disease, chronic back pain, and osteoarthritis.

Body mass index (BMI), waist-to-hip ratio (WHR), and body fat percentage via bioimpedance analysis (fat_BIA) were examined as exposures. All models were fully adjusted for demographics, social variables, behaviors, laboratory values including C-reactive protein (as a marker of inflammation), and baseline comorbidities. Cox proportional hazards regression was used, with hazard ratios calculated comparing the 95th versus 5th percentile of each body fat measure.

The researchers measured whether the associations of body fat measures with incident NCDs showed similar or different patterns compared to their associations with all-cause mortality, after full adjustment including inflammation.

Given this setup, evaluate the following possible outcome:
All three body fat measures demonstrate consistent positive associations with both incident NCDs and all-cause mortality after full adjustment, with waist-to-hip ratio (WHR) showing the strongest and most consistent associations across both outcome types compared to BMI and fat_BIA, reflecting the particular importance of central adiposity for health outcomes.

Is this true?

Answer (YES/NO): NO